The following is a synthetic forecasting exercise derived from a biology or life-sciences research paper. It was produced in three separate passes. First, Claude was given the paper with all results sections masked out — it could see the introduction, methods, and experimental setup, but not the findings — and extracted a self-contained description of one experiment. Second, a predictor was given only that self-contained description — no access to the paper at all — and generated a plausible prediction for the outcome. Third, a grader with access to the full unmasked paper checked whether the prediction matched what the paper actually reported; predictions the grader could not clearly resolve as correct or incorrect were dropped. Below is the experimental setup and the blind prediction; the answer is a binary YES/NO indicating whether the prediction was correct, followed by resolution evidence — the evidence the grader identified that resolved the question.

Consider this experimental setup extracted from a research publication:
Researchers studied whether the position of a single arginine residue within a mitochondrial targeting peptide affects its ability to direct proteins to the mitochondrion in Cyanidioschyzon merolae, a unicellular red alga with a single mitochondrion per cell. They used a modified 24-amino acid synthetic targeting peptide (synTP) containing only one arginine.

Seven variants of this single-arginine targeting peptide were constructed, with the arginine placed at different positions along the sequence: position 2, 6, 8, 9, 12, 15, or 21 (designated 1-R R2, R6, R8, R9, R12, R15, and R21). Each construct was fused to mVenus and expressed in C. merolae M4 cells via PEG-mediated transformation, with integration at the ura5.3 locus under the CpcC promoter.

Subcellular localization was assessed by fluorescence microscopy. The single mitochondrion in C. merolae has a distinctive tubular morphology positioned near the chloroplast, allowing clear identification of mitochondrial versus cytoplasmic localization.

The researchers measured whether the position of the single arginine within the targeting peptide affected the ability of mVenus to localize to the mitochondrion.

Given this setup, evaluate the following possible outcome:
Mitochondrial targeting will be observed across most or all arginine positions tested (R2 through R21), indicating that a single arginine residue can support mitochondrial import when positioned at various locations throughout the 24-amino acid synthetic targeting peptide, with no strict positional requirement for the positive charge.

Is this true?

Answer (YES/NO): NO